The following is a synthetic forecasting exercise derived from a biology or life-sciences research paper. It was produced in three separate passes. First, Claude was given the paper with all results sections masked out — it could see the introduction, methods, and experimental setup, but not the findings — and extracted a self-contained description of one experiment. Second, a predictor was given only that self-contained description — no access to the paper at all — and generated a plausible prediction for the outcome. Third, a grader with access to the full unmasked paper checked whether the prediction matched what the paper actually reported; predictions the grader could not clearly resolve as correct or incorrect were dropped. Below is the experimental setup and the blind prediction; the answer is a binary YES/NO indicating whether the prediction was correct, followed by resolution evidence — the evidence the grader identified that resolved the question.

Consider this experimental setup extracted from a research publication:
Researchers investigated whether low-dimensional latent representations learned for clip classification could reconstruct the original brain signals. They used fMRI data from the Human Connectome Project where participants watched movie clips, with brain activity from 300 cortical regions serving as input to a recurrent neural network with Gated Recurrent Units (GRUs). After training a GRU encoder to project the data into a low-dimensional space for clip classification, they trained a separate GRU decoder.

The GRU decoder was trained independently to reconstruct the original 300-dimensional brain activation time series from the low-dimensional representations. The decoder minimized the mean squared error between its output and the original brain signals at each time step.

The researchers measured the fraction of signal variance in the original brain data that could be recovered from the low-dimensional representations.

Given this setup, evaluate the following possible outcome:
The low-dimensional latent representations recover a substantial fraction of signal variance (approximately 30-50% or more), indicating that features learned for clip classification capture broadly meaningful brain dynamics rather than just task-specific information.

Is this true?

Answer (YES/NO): NO